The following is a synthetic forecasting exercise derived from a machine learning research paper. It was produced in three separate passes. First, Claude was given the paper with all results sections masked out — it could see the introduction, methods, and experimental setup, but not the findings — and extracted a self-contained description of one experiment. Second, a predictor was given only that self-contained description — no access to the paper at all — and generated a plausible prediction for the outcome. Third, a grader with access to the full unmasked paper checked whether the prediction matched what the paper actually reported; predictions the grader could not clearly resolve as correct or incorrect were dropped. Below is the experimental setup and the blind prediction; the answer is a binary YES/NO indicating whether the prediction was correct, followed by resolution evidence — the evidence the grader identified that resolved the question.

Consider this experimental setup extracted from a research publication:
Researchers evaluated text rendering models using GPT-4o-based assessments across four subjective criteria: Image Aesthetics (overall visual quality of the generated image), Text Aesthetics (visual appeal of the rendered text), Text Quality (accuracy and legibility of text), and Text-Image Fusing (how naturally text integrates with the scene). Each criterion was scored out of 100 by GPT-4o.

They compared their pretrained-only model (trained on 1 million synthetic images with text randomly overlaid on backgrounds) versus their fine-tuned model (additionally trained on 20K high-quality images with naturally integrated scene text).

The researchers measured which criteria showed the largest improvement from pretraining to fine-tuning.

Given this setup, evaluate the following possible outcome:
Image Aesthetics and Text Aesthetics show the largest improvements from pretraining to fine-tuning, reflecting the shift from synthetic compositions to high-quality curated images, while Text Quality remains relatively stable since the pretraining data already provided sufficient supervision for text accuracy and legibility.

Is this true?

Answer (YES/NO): NO